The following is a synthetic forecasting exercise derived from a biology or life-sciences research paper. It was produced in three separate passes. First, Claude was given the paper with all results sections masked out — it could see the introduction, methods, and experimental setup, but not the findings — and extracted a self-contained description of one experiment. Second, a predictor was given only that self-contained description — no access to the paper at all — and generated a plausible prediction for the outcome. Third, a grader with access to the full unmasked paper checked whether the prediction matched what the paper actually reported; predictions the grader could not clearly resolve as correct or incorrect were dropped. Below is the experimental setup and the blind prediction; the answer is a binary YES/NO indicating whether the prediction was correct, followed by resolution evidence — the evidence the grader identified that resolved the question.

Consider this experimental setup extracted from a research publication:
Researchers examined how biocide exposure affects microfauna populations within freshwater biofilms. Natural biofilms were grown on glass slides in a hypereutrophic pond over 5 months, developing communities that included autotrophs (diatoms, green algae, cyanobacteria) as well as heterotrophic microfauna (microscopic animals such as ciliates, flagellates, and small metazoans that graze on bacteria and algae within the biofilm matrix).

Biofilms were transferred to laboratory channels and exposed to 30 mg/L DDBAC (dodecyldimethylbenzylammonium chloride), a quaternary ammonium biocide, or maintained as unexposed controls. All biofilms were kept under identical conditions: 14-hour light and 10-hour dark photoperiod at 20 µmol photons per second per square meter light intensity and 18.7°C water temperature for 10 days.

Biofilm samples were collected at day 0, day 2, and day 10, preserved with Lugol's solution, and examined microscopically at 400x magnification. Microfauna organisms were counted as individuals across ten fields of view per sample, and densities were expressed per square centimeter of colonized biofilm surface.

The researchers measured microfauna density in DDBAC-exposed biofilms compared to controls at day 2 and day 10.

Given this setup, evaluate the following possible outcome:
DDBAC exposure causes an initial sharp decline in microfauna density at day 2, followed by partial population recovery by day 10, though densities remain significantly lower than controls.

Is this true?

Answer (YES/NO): NO